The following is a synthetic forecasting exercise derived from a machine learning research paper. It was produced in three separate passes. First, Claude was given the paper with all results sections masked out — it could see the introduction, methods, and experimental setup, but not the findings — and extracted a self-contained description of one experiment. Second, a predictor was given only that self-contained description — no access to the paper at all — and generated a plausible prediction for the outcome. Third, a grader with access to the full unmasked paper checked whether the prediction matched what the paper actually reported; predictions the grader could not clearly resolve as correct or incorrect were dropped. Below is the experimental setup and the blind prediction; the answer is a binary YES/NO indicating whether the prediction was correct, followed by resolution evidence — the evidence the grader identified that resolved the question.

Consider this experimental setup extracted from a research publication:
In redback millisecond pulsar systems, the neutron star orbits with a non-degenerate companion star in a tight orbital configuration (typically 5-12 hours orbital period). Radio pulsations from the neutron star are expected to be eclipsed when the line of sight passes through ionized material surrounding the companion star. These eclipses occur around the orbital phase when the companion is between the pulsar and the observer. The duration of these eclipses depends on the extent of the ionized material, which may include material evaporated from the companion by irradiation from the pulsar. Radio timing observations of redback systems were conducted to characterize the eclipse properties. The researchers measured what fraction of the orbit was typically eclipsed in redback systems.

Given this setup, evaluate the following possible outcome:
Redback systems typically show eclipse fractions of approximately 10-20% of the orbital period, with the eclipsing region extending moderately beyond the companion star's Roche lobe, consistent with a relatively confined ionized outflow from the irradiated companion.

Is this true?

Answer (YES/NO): NO